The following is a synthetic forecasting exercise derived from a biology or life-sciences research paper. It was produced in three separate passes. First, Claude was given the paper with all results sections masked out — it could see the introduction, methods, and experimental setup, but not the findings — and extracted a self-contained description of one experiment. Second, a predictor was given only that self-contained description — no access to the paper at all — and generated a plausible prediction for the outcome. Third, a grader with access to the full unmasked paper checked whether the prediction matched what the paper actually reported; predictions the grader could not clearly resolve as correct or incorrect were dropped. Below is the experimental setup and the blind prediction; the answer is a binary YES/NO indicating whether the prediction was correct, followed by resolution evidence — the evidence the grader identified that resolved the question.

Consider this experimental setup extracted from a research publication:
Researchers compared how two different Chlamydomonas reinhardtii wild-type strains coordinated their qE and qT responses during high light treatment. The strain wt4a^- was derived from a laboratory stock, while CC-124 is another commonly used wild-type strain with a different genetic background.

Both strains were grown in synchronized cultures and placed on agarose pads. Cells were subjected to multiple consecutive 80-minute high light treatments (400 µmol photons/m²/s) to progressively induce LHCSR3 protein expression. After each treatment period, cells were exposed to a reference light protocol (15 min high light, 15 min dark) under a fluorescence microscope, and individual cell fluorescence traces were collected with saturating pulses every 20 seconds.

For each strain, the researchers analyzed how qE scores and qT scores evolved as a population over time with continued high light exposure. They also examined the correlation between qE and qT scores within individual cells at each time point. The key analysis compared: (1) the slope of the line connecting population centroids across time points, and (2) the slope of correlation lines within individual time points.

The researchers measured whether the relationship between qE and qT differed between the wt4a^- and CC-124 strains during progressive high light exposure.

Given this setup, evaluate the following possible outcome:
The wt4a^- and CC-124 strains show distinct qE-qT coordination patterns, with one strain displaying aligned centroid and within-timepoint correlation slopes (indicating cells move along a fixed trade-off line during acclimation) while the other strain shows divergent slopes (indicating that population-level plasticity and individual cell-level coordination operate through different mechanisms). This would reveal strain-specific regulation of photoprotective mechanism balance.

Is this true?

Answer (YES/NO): YES